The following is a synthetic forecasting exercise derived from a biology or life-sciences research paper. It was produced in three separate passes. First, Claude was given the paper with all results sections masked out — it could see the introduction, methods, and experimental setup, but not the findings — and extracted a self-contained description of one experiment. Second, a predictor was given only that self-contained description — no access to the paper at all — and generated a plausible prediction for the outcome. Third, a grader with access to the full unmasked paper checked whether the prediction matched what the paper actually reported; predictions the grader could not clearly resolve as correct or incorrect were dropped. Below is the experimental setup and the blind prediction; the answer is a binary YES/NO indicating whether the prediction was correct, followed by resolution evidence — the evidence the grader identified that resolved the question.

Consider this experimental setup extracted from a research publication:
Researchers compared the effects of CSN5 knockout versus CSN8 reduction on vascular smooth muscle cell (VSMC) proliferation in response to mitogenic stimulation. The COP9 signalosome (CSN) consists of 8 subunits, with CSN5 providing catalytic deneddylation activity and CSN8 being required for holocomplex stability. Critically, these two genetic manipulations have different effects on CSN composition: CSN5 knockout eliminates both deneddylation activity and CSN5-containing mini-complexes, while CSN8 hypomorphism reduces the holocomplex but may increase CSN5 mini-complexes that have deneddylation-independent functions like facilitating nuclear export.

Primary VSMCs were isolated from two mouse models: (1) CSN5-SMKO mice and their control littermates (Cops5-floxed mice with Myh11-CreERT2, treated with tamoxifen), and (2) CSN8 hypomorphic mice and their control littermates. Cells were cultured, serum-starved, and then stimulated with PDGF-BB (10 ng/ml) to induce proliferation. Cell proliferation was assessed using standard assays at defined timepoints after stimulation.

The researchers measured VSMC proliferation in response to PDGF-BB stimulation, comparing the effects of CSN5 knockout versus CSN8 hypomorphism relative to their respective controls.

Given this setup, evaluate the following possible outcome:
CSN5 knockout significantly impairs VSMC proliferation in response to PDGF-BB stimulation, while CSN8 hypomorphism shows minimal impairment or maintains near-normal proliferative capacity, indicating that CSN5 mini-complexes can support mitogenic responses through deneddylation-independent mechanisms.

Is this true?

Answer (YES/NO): NO